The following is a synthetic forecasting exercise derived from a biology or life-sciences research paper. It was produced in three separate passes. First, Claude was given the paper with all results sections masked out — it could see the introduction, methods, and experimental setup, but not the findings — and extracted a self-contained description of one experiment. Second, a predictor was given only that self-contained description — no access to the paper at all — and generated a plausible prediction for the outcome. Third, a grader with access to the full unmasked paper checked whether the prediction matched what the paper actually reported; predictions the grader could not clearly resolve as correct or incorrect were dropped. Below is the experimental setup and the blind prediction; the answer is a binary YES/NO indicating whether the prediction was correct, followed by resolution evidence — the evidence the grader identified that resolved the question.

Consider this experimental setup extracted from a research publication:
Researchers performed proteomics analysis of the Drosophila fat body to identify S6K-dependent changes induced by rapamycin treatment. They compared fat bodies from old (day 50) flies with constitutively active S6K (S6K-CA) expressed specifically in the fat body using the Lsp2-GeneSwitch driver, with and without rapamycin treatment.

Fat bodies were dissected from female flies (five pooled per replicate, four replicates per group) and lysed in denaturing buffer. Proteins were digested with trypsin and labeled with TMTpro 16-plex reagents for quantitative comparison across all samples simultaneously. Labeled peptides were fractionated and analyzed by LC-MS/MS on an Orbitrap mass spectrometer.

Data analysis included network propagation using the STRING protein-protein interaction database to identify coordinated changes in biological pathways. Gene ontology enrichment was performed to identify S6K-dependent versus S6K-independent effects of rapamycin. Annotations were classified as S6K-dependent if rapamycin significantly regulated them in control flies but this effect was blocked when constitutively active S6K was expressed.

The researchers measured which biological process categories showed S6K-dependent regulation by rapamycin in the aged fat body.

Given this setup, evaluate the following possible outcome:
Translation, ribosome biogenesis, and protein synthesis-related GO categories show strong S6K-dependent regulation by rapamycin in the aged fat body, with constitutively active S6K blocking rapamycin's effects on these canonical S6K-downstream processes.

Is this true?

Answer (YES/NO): NO